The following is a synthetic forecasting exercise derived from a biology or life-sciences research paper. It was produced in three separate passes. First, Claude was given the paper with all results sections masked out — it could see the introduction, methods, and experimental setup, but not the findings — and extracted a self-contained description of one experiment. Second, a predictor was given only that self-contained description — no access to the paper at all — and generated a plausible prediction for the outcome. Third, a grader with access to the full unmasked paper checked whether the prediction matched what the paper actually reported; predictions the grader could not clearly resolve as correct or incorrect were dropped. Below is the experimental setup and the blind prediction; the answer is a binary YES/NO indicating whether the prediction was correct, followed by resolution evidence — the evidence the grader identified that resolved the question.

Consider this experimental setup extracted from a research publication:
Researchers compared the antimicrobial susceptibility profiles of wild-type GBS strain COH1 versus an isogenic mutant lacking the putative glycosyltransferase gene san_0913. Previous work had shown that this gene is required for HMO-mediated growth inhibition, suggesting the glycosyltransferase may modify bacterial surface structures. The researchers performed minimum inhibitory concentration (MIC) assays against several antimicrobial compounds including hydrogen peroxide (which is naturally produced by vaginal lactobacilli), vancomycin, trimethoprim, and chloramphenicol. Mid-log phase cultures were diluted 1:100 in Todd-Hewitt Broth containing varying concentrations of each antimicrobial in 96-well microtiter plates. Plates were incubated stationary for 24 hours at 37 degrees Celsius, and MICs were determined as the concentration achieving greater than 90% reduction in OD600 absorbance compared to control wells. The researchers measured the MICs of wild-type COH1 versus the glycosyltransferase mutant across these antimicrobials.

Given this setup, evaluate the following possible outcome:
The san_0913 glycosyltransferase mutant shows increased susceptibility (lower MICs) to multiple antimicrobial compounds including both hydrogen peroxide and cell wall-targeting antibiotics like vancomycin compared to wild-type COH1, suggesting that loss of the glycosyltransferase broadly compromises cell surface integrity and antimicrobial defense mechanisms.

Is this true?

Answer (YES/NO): NO